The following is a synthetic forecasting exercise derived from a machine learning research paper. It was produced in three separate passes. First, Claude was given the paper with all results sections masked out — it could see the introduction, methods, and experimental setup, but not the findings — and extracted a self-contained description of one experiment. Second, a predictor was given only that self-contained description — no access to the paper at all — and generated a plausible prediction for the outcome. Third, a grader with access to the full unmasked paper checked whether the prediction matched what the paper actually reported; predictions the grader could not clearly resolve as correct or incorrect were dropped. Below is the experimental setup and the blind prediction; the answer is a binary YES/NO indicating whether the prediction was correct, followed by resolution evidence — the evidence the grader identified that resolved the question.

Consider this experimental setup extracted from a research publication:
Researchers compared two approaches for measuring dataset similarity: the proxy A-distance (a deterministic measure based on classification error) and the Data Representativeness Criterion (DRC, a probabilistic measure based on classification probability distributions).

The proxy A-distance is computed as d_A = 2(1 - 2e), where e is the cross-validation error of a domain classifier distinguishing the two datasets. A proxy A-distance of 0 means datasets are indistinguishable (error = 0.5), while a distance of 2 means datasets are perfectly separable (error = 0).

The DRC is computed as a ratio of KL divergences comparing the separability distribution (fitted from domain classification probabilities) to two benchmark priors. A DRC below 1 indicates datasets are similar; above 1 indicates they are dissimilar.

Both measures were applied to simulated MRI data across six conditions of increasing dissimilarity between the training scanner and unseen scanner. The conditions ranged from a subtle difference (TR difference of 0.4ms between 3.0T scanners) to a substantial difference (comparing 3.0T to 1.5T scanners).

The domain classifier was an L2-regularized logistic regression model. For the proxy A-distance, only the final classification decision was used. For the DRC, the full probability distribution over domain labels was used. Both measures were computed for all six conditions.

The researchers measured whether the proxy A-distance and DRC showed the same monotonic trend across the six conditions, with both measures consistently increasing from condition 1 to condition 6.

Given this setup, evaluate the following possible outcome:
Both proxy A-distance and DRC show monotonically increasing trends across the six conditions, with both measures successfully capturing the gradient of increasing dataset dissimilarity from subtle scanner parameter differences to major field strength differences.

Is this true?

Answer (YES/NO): NO